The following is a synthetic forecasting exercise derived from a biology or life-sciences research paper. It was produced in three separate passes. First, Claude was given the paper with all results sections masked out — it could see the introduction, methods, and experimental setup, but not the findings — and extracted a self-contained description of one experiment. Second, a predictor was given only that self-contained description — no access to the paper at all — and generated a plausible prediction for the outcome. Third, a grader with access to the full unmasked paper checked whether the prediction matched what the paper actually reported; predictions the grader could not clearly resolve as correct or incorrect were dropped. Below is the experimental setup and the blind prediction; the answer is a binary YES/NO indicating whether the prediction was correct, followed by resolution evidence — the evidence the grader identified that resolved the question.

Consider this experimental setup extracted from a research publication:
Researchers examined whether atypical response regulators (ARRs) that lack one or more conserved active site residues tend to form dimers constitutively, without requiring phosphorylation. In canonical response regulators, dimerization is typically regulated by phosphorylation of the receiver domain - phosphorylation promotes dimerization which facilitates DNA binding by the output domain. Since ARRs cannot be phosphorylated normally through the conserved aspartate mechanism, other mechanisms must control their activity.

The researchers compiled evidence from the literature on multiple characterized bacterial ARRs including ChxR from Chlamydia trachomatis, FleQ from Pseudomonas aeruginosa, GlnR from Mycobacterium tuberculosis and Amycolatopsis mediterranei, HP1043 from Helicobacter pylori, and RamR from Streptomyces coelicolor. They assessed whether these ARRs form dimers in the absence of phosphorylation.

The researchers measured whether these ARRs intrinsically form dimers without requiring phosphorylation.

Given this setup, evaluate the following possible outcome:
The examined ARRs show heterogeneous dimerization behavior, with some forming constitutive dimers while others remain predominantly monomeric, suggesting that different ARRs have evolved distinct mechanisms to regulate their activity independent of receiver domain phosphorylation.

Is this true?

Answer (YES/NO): NO